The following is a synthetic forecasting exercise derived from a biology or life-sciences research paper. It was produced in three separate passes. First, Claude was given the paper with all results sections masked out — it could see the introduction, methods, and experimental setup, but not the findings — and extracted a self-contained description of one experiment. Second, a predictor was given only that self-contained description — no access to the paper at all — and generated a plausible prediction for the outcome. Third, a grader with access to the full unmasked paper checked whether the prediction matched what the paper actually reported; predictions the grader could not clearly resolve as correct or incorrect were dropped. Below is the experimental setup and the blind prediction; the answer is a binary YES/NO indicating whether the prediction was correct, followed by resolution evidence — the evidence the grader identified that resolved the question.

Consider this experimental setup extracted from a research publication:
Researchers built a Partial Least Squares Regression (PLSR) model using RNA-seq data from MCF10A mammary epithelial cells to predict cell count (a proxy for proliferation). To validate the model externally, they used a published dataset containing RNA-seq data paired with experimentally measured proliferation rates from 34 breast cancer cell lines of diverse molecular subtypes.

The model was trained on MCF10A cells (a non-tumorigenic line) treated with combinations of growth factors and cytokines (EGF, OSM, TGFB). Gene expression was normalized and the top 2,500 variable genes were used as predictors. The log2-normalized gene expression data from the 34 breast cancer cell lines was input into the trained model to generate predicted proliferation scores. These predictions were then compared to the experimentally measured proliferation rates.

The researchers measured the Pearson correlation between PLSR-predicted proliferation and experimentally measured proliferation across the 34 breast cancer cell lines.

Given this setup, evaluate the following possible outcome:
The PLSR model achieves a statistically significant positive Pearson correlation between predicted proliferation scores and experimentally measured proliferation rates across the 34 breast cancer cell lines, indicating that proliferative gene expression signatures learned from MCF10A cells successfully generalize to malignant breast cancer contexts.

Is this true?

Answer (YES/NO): YES